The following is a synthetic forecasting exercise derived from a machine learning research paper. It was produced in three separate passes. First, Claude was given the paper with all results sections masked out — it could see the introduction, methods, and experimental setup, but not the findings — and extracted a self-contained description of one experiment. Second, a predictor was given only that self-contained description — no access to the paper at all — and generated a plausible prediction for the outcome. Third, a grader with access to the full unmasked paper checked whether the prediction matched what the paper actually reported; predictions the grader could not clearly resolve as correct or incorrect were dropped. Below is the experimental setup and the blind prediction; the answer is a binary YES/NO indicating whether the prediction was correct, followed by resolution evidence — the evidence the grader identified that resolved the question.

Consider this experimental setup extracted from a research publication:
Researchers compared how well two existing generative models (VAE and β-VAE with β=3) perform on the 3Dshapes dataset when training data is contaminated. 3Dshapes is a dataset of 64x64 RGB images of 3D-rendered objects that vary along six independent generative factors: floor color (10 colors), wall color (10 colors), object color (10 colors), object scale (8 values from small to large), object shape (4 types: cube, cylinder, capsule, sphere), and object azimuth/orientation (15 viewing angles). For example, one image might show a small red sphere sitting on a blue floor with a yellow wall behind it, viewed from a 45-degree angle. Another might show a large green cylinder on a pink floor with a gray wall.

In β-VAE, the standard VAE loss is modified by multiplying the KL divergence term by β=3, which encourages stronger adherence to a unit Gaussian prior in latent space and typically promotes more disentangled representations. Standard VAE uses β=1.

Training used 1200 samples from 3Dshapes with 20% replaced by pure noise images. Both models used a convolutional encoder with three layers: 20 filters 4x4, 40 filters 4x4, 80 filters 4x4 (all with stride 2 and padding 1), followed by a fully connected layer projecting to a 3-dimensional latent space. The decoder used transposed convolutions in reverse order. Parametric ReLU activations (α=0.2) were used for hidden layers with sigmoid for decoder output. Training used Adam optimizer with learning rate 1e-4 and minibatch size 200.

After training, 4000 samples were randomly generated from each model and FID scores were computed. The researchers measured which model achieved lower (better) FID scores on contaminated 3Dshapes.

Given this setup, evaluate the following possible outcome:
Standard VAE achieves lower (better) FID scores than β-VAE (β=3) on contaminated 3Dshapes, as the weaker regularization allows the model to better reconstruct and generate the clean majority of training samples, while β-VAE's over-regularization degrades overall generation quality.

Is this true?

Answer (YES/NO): YES